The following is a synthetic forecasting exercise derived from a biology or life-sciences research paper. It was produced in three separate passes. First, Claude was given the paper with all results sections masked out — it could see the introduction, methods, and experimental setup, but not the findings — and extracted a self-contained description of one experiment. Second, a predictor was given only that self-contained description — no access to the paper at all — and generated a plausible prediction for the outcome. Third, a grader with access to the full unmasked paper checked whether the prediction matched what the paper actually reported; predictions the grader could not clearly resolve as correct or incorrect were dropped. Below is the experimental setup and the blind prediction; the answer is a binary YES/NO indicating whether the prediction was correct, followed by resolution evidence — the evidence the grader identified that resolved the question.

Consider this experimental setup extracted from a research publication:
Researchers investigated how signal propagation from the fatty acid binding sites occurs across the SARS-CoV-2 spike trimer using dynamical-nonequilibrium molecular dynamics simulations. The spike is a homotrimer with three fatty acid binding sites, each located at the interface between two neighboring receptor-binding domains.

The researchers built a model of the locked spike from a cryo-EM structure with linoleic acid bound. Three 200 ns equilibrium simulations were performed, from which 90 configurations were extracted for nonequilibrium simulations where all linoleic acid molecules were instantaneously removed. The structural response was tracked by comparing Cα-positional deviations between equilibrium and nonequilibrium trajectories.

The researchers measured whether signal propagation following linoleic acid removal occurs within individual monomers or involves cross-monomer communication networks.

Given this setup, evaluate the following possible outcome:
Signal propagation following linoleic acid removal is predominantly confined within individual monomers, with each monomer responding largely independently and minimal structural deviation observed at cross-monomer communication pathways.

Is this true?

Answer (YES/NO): NO